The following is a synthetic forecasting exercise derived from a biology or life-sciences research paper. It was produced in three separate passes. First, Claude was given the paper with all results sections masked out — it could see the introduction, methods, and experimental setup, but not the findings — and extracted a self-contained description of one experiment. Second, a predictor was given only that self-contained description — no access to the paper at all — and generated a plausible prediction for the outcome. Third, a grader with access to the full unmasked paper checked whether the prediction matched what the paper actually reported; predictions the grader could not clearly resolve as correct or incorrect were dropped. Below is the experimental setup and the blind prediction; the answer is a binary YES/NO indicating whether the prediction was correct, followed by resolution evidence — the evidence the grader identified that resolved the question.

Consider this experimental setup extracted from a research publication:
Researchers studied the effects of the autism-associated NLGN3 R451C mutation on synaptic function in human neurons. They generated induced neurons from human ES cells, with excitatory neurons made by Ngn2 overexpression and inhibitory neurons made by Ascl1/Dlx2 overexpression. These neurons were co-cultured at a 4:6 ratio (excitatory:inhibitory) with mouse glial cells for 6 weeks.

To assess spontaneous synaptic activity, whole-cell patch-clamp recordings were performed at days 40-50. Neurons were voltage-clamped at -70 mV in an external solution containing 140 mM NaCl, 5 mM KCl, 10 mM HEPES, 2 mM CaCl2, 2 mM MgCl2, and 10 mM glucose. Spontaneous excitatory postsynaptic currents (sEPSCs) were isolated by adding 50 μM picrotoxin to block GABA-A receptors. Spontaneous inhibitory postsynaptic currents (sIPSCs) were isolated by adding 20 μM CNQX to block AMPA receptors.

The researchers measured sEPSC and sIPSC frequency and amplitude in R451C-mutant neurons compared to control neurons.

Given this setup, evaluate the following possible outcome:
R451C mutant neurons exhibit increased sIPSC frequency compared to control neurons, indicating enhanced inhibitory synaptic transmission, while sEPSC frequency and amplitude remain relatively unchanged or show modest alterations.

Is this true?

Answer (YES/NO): NO